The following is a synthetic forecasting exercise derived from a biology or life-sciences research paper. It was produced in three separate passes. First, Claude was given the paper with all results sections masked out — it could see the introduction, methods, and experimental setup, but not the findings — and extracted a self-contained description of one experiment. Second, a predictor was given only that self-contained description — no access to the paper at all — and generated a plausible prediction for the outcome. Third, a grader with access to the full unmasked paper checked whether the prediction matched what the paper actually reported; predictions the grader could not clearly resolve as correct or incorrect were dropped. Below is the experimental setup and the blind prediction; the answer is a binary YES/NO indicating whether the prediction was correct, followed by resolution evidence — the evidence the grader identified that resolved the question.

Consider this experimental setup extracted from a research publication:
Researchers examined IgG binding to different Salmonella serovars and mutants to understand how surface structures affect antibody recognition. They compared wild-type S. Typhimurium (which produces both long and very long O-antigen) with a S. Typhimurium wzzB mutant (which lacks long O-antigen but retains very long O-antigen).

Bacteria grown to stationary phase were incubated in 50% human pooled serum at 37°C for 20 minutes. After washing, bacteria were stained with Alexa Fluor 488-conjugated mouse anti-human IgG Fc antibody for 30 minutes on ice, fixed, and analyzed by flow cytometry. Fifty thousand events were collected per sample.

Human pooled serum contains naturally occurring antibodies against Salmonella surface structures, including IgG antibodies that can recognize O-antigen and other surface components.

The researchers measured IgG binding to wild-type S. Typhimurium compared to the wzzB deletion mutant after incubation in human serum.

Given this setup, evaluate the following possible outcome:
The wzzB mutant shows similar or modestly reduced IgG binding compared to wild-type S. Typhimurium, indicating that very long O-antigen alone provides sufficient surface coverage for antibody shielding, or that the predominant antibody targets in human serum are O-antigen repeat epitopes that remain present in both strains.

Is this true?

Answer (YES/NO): YES